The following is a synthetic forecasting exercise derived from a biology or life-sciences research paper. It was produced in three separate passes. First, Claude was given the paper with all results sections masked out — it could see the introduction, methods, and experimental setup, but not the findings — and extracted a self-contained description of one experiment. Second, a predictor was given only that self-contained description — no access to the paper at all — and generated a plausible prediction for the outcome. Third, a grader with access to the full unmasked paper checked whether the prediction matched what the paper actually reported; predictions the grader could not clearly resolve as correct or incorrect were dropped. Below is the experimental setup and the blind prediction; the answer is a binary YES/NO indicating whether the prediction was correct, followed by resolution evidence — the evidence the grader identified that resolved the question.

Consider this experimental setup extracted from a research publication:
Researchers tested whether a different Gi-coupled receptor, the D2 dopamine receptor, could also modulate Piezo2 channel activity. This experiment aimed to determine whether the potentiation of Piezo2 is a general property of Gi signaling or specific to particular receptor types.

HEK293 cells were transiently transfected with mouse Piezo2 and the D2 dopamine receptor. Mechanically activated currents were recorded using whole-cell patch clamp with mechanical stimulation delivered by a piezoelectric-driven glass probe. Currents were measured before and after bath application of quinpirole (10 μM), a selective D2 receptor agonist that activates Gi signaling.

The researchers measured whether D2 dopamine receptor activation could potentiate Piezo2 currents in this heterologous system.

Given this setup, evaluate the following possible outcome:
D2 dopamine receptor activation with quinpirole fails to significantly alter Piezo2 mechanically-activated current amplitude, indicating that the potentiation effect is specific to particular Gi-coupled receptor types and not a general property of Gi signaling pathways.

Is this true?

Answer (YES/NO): NO